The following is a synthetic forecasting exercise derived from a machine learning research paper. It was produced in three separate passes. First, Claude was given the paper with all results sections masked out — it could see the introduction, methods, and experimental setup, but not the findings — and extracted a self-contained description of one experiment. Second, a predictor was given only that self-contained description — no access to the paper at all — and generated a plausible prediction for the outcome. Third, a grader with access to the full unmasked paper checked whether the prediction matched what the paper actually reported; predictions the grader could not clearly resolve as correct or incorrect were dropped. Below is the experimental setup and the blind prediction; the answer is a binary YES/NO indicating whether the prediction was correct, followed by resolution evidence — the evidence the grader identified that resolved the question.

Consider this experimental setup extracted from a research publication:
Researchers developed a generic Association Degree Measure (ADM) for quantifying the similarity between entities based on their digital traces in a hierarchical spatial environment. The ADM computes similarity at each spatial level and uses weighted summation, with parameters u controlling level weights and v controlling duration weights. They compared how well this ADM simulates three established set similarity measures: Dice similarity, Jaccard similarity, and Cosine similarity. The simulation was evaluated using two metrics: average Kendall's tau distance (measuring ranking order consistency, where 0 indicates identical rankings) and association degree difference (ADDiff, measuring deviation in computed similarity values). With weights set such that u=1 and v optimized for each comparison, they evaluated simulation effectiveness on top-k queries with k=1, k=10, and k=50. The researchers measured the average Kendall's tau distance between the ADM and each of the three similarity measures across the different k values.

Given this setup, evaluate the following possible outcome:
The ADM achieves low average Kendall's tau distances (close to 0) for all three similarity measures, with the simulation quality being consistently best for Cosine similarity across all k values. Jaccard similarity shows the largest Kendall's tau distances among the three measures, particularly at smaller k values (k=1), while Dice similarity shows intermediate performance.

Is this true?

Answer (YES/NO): NO